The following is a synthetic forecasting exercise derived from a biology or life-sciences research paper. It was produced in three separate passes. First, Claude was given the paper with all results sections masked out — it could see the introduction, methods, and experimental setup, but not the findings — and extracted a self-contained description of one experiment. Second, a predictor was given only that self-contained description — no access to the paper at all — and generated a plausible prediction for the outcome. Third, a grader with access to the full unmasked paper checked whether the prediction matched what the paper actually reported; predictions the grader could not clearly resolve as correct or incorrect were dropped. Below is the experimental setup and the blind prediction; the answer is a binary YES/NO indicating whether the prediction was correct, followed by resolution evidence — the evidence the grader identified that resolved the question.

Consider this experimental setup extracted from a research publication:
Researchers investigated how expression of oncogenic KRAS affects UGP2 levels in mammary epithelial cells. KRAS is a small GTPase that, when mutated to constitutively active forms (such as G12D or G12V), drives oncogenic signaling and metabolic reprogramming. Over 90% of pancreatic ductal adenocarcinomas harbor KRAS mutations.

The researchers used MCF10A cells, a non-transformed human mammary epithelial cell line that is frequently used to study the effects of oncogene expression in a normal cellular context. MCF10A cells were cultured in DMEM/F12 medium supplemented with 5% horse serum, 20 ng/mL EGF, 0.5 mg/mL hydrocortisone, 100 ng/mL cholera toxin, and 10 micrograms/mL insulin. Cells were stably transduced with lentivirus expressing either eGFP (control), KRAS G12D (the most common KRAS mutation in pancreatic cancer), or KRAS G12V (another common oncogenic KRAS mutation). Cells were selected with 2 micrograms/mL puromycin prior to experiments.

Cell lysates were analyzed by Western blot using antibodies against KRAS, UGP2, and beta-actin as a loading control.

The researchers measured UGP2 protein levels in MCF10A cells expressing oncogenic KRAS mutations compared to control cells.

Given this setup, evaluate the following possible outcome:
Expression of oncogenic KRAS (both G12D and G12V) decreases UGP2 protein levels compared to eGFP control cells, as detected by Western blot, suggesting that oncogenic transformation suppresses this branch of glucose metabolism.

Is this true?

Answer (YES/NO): NO